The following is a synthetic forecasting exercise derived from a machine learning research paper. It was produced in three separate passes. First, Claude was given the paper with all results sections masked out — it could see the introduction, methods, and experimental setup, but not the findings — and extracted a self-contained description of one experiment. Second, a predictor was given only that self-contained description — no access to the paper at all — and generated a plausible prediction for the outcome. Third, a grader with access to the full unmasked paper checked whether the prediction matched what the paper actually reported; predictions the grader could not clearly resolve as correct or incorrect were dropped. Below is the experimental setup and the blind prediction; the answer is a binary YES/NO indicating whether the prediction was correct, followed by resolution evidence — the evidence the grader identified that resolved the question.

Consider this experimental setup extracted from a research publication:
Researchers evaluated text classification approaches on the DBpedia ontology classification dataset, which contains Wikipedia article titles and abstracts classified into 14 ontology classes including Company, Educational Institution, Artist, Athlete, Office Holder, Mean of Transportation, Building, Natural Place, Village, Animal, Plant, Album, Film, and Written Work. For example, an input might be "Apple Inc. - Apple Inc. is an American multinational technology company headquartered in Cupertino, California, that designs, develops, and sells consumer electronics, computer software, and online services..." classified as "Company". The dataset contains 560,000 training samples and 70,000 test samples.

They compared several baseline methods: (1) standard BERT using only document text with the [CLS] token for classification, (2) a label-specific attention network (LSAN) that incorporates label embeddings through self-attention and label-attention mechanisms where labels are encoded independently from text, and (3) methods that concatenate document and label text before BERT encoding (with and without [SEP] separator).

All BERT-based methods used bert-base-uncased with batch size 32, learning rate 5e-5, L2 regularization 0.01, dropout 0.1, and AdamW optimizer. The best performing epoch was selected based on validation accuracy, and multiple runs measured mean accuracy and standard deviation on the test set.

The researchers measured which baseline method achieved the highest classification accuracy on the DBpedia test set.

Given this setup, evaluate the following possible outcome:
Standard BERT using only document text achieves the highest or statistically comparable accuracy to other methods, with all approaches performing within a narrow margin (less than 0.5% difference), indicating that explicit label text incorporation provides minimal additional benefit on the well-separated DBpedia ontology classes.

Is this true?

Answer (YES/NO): YES